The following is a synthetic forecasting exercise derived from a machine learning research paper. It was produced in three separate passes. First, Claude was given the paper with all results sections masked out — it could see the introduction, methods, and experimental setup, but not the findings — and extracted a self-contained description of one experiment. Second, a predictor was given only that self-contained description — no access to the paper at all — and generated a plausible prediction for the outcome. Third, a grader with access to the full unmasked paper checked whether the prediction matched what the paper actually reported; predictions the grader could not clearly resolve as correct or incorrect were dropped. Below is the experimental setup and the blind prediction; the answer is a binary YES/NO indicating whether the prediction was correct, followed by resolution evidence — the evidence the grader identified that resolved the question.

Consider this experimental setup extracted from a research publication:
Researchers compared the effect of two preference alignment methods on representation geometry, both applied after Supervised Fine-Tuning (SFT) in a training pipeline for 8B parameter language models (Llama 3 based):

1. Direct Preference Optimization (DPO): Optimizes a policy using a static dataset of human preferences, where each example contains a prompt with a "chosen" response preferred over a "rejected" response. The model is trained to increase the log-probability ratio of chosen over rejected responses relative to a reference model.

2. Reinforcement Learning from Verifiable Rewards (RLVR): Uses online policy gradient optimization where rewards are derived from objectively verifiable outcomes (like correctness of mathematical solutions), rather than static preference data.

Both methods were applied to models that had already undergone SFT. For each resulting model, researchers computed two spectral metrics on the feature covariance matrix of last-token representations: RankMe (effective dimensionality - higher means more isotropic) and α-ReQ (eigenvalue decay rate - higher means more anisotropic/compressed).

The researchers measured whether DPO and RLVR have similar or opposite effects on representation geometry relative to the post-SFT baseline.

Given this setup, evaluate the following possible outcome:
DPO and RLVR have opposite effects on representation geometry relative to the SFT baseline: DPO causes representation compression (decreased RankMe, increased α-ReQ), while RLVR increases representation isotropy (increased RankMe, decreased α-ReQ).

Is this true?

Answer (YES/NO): NO